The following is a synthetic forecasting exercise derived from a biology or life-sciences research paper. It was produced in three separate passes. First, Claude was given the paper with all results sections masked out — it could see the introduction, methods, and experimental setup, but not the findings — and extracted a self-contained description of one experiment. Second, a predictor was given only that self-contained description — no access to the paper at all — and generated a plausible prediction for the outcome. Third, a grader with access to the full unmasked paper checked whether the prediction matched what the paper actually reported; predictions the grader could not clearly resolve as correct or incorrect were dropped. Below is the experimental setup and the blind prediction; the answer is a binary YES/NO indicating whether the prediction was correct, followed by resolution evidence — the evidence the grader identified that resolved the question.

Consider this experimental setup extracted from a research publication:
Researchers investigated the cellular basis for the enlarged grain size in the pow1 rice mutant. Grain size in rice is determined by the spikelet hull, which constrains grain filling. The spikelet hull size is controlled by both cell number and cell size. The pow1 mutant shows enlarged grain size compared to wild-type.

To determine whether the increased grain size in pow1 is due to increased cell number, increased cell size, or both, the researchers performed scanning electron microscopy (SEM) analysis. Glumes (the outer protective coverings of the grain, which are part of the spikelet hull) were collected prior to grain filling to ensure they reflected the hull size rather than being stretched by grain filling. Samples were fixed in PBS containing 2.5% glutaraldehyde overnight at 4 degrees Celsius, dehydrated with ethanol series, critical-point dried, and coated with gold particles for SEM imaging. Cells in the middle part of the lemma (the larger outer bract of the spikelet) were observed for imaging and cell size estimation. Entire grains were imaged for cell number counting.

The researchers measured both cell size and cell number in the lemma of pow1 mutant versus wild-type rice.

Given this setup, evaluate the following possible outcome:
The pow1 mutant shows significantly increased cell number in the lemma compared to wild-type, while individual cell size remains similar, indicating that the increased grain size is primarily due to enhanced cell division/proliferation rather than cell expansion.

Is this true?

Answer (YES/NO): NO